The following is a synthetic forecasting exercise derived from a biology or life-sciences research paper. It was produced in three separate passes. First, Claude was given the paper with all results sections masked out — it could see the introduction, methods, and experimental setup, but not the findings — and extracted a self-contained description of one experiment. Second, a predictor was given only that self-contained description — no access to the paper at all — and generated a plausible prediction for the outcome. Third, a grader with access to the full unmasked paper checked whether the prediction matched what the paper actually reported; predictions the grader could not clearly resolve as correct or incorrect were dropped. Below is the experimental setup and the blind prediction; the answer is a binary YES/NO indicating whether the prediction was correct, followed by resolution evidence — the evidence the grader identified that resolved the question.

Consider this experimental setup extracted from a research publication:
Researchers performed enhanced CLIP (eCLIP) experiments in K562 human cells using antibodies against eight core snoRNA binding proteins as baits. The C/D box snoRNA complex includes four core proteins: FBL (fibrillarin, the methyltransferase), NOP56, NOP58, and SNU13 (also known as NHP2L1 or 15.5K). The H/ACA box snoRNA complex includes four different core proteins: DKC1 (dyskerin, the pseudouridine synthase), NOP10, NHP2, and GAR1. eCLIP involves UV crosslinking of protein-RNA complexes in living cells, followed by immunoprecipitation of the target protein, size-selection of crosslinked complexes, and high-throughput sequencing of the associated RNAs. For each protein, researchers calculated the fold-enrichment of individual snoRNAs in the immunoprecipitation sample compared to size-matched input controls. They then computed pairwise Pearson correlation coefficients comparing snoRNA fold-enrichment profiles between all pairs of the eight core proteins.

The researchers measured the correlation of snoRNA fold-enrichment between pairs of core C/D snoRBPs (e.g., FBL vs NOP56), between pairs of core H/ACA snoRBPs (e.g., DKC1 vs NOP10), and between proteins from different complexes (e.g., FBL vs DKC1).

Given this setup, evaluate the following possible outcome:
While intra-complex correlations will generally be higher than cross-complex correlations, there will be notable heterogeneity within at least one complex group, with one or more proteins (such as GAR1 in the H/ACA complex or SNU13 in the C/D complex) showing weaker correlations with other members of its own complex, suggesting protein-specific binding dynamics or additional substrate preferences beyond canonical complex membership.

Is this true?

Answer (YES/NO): NO